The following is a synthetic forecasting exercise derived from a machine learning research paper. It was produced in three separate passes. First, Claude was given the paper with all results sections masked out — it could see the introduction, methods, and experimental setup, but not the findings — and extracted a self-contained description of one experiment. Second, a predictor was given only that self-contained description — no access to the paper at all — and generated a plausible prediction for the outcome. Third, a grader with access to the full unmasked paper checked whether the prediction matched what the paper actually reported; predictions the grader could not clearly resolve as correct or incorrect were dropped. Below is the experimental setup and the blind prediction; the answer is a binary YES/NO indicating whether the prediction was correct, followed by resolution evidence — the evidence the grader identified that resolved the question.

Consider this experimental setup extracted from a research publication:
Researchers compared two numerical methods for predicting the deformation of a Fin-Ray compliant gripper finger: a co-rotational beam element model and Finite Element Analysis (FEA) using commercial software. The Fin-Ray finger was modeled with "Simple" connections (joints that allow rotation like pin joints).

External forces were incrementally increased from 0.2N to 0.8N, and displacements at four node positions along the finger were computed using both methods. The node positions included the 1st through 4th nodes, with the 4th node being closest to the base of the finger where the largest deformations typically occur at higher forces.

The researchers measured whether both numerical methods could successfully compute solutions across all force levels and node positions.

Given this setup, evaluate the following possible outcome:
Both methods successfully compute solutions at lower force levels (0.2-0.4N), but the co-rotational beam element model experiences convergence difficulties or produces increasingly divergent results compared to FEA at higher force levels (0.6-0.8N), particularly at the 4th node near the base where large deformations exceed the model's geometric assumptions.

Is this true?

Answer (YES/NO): NO